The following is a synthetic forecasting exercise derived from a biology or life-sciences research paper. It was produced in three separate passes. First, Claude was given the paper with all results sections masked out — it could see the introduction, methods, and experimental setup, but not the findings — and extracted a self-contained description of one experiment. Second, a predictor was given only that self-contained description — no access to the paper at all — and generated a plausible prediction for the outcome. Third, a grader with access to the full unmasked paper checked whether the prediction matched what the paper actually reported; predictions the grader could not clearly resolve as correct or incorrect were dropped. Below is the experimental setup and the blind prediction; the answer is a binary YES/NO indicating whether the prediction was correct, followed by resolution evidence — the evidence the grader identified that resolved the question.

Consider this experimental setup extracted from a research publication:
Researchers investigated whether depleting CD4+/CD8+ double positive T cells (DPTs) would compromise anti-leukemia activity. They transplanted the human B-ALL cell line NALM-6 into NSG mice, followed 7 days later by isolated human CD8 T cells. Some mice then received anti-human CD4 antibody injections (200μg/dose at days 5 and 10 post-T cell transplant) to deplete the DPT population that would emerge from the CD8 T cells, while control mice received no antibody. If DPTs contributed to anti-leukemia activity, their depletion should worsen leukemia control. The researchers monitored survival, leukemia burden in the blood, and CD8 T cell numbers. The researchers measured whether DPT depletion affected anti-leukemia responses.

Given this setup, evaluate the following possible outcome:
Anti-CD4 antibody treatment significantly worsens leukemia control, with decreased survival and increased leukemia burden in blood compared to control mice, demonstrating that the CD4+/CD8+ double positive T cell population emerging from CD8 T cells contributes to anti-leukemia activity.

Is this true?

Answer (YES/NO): NO